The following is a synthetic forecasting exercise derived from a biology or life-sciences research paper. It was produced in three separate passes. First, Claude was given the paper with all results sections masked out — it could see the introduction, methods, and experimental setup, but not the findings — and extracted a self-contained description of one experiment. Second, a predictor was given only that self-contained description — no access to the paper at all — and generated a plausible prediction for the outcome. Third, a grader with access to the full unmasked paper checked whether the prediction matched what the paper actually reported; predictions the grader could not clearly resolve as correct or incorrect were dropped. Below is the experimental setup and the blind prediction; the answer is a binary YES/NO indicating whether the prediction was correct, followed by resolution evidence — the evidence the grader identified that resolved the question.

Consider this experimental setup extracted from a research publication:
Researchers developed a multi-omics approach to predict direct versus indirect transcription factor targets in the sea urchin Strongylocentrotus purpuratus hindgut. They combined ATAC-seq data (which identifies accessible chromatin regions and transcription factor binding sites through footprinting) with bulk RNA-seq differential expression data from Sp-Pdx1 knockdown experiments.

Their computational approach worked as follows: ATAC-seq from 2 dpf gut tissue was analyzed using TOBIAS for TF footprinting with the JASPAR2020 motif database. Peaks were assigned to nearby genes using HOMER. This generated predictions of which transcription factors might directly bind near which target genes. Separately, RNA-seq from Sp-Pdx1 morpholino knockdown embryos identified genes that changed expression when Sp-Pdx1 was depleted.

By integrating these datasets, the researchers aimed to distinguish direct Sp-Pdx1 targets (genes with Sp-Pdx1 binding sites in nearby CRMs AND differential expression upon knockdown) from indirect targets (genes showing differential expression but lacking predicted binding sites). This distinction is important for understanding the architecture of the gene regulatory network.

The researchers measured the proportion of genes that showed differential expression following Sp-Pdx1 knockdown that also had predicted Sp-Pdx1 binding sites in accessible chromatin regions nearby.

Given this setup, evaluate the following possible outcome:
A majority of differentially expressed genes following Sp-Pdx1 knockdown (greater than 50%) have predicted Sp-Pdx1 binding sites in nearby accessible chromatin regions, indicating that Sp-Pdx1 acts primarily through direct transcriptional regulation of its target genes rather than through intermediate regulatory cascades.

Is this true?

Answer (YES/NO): NO